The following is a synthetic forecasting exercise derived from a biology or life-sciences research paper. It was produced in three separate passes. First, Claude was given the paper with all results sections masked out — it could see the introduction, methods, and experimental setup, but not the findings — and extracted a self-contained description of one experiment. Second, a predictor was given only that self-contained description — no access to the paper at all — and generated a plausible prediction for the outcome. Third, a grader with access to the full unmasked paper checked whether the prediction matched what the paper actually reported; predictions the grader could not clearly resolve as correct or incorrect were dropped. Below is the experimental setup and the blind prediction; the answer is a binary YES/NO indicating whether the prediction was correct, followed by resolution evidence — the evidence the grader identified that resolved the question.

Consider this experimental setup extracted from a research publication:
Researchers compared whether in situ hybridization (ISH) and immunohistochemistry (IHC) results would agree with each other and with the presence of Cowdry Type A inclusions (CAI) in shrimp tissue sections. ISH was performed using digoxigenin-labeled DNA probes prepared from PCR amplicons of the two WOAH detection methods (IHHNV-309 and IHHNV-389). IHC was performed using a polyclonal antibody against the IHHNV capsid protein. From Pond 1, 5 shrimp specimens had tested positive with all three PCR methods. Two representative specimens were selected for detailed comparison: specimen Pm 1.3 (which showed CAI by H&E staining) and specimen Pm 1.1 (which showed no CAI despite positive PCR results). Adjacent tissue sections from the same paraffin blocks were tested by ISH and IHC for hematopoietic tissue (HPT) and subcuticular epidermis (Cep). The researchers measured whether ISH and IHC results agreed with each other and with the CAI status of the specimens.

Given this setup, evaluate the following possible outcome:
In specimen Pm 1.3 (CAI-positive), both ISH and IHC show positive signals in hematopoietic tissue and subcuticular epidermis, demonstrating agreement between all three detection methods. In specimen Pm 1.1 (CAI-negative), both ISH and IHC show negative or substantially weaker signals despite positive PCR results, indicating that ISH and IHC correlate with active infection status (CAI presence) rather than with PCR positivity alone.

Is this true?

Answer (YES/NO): YES